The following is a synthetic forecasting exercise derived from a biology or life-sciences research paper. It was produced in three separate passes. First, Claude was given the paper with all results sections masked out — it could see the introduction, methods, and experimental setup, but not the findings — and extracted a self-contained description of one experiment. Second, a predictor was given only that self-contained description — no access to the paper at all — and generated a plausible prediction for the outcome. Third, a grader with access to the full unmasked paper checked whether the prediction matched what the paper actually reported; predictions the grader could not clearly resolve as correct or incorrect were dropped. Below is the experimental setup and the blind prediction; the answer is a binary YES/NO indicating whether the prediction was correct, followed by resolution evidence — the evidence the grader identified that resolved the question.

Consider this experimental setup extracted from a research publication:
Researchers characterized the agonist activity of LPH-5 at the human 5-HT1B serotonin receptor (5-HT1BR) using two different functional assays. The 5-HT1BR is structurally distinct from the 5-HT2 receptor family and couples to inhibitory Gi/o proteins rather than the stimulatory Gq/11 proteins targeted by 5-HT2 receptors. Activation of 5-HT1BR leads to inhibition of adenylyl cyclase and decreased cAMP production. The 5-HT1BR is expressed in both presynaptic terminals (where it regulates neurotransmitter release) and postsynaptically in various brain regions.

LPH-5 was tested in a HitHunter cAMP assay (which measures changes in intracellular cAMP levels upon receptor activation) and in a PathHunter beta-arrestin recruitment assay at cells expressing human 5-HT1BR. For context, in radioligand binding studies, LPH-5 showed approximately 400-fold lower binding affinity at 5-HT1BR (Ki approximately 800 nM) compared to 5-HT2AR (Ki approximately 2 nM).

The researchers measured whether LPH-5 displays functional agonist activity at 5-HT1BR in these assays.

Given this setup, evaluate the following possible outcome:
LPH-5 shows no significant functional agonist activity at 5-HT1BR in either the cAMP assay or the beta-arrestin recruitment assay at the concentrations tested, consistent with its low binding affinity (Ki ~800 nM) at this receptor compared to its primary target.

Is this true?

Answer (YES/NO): NO